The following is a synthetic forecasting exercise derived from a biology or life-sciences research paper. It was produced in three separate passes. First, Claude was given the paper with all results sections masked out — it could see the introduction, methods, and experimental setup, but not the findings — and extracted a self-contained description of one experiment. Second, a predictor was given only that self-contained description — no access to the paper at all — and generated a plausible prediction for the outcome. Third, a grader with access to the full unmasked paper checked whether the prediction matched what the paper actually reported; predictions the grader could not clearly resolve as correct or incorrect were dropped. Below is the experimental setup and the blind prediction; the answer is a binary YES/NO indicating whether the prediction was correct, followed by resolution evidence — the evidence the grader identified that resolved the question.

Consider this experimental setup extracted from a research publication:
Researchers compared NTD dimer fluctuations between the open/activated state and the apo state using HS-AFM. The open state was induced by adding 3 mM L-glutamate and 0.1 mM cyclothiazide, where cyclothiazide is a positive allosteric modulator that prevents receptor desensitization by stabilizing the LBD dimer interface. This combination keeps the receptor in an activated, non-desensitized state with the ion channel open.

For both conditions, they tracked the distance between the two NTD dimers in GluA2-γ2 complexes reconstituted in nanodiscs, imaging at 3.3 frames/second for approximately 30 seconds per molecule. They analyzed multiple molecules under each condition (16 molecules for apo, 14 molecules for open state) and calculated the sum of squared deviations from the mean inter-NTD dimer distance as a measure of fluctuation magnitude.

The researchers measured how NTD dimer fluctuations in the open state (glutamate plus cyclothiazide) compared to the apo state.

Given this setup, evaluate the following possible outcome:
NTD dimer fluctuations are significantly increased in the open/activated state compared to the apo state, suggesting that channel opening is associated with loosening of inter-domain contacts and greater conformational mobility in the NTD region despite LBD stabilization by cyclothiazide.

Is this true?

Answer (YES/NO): NO